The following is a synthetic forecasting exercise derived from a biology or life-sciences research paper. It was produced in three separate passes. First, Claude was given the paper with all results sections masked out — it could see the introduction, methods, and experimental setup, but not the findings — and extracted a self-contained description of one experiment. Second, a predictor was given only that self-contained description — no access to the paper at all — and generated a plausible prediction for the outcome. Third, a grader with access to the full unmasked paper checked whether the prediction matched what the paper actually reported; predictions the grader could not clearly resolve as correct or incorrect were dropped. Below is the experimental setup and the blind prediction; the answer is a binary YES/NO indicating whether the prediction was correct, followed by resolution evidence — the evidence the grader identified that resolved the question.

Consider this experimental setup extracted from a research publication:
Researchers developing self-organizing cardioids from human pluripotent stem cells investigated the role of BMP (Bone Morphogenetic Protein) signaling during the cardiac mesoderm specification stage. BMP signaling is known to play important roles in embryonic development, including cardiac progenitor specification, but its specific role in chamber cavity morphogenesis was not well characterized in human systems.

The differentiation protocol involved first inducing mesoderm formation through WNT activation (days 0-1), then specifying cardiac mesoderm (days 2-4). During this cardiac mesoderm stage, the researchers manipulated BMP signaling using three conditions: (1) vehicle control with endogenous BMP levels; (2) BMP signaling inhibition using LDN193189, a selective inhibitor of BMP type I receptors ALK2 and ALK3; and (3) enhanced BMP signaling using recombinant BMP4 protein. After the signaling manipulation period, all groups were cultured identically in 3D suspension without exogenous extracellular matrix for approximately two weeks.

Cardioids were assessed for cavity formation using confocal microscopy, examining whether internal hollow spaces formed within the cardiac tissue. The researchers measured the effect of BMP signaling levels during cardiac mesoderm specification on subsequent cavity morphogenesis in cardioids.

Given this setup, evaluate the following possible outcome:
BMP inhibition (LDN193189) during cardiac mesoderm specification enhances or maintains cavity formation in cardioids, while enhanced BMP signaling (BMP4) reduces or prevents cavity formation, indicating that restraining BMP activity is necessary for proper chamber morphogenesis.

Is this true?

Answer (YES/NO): NO